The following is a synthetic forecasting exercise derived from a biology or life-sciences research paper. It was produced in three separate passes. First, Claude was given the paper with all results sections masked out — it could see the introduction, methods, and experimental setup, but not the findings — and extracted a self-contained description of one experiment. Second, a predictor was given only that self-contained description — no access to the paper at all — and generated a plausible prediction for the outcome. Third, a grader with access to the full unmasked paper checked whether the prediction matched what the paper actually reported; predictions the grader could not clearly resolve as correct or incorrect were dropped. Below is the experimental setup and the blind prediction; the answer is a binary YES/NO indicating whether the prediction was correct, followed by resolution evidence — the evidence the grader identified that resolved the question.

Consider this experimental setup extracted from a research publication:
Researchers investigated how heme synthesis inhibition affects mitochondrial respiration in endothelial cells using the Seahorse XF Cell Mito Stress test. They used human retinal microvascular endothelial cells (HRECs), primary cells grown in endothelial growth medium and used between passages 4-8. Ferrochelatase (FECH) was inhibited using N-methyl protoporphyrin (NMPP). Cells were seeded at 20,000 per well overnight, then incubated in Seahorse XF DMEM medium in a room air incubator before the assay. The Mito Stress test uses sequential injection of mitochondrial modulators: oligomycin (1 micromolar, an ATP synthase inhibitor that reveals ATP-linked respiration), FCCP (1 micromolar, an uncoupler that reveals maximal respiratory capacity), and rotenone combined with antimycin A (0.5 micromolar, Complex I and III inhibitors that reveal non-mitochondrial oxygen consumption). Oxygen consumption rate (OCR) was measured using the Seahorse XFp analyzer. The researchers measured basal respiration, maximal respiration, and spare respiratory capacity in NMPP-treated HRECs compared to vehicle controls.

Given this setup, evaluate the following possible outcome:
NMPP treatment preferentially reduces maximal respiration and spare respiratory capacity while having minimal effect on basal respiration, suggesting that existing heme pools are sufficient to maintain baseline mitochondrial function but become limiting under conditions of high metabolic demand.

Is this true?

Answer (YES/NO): NO